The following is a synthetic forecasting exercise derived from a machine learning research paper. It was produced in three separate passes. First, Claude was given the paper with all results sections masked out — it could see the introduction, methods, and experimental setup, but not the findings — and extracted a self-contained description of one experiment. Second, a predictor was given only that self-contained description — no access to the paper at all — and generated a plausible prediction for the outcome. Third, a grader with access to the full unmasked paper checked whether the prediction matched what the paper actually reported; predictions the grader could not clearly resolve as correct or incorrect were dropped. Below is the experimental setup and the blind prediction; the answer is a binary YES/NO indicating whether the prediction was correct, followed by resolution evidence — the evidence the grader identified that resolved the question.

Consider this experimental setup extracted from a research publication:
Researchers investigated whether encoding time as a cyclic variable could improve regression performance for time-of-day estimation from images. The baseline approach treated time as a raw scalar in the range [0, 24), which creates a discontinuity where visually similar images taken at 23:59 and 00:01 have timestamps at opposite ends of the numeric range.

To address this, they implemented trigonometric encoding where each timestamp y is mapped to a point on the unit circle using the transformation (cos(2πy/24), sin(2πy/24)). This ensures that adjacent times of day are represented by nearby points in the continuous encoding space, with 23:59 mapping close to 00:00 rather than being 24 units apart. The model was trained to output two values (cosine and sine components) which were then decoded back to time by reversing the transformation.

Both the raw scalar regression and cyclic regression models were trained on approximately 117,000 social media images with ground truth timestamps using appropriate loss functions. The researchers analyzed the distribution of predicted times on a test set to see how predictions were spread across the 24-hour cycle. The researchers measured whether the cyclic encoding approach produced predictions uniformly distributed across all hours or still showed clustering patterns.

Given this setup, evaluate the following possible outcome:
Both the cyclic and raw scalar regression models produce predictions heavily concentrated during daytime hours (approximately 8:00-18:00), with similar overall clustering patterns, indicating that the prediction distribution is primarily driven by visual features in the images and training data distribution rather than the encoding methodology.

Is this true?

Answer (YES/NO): NO